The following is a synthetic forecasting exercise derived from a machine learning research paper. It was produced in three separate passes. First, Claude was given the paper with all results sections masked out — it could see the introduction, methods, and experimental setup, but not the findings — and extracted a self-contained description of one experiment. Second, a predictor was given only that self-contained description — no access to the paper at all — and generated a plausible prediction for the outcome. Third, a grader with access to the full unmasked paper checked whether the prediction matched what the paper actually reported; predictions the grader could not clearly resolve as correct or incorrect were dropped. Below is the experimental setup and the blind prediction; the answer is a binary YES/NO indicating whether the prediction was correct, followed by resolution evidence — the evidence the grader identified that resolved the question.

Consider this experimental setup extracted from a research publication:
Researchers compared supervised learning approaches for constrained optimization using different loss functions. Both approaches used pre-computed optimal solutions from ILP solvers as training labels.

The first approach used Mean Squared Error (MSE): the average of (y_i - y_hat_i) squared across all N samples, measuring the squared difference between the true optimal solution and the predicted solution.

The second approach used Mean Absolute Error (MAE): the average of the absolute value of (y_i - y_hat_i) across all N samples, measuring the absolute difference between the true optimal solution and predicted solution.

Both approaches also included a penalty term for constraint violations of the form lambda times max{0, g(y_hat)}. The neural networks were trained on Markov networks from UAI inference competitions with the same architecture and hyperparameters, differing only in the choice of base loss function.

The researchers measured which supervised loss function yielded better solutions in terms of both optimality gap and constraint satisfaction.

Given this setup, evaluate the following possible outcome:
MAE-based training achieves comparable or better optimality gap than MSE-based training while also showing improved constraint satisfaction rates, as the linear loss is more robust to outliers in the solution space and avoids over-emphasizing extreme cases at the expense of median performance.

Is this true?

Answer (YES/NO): NO